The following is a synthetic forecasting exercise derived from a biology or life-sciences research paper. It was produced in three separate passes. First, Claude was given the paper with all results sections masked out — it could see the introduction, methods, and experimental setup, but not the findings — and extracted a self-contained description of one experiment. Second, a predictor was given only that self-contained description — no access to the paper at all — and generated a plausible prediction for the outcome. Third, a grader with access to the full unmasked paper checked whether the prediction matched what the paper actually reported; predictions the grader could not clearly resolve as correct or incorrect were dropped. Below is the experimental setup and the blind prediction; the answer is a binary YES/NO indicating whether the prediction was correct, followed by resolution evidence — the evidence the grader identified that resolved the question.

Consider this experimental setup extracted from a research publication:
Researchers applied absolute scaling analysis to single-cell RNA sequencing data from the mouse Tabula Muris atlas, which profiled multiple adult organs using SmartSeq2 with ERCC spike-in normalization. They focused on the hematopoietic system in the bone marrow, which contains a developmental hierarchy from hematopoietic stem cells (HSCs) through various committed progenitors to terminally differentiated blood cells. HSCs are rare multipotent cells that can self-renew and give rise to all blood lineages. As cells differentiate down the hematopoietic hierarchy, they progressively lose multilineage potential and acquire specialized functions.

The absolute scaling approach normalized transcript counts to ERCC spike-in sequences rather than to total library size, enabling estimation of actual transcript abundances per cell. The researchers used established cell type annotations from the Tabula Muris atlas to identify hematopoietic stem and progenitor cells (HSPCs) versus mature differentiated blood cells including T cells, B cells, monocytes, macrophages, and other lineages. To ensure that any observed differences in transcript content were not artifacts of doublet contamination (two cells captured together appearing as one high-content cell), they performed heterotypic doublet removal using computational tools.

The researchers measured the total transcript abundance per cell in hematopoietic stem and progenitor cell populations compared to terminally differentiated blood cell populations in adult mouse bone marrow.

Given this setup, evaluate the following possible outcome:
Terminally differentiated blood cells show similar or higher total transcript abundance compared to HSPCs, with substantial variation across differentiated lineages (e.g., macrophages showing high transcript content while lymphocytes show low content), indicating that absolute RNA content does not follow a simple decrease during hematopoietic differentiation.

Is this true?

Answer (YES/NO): NO